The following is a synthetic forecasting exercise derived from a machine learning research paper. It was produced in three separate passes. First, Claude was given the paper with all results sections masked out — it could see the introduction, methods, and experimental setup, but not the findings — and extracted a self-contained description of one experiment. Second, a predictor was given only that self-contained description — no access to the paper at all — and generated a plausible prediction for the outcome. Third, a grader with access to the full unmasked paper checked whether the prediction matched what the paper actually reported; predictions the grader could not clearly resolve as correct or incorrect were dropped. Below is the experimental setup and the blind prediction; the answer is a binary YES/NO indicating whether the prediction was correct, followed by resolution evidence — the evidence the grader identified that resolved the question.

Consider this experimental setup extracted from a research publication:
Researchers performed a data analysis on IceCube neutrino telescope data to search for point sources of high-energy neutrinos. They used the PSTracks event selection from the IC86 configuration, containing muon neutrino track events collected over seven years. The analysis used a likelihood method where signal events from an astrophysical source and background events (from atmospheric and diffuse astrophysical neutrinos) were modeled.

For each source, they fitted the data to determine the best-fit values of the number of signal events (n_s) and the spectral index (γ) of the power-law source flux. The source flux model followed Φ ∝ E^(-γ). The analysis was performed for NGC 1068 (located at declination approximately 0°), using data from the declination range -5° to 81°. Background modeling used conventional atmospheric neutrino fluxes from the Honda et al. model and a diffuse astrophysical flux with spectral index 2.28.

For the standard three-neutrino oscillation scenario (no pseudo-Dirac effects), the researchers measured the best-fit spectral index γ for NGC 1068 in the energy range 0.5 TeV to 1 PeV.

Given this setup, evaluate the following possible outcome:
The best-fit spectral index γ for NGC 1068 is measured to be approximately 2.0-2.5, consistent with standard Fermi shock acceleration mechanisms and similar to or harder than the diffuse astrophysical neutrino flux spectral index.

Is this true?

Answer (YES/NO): NO